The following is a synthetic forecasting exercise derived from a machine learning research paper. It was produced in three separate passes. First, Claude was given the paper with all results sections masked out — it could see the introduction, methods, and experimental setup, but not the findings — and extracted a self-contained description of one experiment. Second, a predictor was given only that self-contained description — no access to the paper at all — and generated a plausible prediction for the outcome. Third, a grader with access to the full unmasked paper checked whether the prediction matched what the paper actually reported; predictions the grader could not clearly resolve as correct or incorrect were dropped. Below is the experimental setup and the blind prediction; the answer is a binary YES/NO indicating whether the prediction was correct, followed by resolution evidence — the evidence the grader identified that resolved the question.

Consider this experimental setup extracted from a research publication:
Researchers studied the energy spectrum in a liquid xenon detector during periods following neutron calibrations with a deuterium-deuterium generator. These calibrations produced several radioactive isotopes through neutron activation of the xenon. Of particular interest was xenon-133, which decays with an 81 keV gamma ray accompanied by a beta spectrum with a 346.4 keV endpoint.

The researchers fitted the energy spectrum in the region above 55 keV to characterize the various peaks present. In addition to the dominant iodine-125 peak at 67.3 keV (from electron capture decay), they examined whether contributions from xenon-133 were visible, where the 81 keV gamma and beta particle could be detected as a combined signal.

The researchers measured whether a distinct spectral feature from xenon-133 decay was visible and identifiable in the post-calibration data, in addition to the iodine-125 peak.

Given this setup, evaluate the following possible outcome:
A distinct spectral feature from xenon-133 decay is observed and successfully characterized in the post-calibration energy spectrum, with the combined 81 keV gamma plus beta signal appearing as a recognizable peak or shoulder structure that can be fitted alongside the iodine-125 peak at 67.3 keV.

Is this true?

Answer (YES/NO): YES